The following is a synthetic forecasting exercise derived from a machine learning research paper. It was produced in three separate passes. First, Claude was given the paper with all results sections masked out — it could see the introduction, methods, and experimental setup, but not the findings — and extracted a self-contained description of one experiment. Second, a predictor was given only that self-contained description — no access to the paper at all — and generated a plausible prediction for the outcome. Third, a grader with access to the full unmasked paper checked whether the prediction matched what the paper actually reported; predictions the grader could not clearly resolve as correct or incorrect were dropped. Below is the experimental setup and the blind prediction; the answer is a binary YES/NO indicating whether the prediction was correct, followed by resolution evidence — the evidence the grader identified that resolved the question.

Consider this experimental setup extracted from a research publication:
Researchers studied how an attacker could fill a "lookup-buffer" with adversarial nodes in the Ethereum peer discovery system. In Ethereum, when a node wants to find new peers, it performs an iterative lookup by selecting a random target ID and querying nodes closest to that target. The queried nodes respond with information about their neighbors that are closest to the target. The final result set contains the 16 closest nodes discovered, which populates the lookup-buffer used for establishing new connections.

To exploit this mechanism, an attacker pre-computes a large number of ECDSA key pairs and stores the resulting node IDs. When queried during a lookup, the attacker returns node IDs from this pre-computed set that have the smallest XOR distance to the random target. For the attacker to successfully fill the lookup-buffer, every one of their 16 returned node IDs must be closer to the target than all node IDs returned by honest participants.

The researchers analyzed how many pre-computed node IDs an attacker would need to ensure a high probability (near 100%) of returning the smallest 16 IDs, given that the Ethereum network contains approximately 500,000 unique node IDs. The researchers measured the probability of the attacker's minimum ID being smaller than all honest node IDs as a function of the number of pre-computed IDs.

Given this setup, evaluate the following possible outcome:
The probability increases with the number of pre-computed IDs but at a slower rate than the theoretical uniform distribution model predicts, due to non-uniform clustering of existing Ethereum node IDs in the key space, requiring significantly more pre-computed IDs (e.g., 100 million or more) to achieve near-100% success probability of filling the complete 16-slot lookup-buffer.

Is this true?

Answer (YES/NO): NO